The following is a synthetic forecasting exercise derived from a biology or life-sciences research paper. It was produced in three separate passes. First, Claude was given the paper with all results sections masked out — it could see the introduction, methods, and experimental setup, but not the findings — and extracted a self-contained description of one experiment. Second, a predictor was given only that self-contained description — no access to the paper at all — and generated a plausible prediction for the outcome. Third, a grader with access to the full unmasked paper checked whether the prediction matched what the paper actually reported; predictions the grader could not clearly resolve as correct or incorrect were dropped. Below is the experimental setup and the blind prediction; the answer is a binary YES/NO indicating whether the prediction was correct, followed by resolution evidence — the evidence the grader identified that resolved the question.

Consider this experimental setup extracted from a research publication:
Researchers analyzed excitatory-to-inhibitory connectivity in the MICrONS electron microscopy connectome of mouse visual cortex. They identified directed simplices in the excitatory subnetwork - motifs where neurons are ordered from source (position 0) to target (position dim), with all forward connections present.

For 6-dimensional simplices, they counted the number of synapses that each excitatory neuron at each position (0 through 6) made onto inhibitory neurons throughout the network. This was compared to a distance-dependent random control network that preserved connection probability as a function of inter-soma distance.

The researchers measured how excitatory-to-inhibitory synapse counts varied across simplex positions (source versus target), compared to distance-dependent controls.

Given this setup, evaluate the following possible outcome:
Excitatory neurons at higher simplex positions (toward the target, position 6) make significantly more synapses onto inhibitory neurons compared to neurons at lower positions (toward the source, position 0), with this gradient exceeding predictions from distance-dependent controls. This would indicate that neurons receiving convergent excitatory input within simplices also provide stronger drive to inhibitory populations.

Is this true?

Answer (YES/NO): NO